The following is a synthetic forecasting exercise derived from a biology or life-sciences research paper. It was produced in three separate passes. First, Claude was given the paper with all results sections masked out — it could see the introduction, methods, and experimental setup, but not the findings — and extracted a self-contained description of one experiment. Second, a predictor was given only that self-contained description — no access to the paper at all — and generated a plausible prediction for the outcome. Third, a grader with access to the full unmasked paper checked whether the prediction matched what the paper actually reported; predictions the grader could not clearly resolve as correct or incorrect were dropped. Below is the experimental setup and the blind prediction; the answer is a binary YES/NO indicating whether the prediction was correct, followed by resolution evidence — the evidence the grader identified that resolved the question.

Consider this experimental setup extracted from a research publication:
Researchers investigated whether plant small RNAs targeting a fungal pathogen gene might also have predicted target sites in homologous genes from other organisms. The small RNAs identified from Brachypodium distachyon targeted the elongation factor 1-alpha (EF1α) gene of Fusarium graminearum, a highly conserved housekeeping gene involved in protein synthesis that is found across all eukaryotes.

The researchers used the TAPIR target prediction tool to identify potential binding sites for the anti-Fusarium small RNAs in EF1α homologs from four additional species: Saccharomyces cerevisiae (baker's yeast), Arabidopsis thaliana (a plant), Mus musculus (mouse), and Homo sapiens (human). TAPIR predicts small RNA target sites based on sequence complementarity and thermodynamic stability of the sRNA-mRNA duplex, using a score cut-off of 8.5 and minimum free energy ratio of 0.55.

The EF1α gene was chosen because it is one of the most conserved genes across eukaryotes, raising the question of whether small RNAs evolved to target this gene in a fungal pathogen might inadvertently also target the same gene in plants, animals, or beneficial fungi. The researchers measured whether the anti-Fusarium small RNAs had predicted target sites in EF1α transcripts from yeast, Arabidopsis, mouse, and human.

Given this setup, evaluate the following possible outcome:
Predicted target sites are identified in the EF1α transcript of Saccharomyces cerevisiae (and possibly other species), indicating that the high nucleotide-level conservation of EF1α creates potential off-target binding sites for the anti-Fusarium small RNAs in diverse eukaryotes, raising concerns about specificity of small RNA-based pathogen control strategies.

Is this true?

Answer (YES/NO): NO